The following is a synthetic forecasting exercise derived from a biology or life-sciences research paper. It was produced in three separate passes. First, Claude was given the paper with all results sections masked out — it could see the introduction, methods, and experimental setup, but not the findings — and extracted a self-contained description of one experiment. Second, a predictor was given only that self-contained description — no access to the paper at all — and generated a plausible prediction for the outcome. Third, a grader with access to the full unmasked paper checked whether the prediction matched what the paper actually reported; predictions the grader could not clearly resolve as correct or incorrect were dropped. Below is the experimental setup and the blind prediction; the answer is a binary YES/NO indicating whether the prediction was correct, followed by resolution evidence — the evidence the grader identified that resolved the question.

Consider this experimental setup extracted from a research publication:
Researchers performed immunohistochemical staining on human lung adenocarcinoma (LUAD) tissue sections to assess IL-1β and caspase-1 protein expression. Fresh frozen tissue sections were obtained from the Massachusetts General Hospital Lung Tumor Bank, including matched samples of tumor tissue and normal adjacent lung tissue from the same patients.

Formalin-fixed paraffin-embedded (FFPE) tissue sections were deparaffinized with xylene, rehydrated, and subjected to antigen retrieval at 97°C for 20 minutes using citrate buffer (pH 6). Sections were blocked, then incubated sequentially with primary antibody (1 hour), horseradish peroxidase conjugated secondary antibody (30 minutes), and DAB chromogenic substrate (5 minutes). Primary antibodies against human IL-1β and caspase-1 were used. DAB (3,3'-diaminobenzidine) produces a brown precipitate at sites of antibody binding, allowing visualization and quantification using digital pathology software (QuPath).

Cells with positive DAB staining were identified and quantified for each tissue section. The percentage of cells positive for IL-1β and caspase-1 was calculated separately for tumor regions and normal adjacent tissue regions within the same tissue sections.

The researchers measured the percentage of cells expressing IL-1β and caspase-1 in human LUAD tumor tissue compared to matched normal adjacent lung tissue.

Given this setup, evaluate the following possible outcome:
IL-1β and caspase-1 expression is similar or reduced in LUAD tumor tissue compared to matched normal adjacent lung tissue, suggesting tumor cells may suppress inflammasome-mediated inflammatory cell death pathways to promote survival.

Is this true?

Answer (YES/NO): NO